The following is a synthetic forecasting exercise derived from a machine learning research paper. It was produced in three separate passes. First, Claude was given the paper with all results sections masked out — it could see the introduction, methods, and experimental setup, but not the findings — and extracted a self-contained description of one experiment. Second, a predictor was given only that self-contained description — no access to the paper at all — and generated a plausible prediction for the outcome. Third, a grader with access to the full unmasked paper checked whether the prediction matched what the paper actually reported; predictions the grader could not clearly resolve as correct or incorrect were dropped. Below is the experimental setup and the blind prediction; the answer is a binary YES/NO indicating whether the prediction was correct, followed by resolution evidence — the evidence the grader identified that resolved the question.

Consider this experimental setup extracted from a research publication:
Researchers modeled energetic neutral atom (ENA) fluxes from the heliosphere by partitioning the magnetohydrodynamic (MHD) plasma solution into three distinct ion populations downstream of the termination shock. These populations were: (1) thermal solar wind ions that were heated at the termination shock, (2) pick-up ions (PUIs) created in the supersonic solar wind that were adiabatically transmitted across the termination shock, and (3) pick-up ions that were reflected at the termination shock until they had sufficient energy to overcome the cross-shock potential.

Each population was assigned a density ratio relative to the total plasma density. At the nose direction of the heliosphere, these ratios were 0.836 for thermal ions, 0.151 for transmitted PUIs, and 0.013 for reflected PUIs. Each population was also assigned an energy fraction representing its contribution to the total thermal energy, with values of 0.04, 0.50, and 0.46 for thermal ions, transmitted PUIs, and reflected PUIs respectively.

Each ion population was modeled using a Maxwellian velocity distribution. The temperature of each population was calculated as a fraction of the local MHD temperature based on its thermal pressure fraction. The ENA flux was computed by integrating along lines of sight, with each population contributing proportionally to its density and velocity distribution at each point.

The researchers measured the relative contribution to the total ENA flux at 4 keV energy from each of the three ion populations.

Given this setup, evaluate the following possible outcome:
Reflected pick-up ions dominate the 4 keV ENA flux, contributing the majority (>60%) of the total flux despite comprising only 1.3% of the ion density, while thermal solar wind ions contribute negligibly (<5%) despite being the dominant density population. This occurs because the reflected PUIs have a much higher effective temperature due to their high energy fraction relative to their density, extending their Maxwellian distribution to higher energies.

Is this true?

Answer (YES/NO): NO